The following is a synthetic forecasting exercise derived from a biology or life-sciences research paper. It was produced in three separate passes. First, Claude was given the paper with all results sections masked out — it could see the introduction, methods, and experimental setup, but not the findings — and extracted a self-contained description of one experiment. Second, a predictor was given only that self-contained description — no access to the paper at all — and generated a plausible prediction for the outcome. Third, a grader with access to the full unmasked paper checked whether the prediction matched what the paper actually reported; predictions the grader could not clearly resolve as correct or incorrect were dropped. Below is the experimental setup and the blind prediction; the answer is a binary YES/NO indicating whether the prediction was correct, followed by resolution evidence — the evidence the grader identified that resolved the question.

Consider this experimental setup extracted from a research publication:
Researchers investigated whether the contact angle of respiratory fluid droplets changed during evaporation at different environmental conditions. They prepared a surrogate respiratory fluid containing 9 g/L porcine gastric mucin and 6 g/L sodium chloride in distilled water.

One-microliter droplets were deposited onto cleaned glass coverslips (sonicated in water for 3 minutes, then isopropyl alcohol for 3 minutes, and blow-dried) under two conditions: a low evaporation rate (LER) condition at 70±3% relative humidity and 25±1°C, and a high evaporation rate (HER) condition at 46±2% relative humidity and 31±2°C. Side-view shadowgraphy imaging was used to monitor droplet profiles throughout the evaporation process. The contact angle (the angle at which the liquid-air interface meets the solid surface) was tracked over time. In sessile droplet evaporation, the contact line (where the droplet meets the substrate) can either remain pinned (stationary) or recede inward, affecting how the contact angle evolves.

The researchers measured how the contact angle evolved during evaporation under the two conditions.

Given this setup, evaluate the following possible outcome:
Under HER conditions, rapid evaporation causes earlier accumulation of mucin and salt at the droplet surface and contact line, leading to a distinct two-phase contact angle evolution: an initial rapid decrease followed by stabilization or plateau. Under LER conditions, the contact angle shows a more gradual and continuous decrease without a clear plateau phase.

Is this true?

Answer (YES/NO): NO